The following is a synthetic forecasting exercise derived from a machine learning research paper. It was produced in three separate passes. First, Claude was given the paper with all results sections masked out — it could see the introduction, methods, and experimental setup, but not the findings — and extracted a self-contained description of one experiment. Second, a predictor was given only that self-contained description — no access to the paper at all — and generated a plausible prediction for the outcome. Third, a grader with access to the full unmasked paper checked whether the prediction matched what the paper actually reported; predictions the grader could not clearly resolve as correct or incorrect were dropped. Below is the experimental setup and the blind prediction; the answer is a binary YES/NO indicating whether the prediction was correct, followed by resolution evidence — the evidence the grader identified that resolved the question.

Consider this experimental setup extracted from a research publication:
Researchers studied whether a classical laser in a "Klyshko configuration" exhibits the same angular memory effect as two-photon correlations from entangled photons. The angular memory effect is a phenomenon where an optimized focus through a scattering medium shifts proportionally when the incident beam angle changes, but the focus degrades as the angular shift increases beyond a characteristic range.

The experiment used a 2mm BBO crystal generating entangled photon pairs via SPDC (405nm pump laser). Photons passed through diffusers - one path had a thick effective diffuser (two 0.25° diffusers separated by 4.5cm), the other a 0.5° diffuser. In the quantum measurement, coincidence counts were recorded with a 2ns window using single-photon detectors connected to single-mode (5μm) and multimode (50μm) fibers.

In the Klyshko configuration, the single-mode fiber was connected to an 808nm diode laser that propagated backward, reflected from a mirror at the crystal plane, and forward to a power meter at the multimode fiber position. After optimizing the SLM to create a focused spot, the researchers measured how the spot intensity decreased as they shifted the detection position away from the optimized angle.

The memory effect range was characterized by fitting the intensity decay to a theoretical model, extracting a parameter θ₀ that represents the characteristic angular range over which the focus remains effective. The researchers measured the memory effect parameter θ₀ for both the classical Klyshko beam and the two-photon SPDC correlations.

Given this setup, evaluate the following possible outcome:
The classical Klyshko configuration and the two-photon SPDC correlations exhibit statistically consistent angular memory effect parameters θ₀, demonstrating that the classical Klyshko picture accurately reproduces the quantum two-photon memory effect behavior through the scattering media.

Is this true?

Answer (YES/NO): YES